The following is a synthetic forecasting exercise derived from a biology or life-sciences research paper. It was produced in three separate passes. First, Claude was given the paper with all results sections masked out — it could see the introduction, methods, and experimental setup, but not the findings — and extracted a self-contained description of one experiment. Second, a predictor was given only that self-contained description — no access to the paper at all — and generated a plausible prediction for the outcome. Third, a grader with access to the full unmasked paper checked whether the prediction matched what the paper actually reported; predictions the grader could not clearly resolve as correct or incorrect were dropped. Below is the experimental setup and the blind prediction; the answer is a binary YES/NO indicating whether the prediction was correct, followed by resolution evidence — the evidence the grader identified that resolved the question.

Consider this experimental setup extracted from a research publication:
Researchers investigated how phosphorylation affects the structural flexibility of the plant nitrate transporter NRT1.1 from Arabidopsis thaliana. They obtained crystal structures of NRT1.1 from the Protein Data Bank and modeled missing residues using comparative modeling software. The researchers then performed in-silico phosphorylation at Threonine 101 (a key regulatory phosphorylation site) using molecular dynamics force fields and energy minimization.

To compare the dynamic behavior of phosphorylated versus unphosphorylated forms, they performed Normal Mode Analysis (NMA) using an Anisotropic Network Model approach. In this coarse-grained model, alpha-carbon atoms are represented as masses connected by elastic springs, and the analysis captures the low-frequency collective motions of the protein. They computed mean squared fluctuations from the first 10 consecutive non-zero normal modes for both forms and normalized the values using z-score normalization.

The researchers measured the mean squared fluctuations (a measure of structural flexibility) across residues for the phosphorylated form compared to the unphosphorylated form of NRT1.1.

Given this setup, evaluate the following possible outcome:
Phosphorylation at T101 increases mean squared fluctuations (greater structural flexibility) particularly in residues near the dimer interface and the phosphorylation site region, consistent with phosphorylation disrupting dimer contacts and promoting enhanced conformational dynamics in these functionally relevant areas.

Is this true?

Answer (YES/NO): NO